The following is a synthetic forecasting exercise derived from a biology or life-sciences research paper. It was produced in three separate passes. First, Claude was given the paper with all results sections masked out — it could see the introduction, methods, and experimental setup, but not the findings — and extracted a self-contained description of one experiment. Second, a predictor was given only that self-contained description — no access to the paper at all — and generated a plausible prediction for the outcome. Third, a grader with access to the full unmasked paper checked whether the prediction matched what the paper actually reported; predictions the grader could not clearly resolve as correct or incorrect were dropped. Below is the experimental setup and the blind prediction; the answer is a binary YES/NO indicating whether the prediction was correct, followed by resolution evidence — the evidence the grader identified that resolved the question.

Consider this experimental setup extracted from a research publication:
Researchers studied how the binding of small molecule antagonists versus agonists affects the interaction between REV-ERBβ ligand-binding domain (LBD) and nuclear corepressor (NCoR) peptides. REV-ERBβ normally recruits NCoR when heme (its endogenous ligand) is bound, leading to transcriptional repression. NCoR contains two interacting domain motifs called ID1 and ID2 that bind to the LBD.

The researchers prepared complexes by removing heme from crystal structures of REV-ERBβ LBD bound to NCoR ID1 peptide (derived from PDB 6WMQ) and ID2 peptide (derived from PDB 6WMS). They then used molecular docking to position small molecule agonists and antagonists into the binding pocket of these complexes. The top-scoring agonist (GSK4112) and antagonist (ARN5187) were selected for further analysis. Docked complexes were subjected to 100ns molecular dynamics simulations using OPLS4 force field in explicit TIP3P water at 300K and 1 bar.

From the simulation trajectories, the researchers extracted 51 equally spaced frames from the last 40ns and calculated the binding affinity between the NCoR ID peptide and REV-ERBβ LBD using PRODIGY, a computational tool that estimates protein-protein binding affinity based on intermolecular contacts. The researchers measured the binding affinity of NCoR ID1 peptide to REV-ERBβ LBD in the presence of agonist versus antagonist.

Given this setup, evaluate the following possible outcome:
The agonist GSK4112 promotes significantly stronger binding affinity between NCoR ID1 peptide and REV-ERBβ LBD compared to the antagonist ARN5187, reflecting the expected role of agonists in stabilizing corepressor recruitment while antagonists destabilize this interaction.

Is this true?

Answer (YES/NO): YES